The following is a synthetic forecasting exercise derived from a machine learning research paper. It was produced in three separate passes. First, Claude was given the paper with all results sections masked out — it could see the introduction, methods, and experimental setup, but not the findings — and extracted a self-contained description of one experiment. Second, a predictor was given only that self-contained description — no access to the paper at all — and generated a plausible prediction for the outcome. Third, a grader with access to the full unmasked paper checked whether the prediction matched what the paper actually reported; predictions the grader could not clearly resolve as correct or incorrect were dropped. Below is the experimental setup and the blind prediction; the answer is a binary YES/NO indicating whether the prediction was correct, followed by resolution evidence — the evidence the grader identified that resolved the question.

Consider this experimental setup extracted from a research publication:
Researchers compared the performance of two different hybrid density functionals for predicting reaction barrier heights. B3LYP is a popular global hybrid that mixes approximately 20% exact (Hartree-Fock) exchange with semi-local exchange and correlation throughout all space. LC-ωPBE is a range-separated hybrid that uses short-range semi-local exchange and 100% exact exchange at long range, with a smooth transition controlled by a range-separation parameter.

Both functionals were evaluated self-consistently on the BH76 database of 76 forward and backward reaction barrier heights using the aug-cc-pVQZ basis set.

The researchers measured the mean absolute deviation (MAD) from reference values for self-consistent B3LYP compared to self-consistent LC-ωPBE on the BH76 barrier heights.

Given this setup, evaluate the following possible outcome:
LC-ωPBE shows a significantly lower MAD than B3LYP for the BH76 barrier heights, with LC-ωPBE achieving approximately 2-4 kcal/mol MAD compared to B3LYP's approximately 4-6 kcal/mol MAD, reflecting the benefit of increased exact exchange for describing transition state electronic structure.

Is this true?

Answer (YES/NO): NO